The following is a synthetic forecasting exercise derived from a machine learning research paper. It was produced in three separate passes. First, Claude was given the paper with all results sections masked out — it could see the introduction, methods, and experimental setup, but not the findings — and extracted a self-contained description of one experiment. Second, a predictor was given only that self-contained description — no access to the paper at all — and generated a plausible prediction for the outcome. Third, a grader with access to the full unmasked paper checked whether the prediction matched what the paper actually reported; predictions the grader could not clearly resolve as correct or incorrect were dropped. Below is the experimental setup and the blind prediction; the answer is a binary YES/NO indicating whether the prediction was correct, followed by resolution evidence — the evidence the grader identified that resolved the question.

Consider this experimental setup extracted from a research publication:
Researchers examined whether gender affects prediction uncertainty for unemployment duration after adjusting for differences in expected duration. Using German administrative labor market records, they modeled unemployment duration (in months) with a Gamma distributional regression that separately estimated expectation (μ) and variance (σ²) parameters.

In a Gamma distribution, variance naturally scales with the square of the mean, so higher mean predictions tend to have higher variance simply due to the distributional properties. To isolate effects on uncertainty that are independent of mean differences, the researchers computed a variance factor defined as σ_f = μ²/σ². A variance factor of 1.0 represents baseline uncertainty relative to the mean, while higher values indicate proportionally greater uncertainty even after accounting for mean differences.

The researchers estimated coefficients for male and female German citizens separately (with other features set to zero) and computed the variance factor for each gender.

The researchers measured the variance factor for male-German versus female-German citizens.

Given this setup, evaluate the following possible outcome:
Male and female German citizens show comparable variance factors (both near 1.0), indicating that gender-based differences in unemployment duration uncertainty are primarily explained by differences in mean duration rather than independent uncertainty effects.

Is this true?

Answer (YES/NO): YES